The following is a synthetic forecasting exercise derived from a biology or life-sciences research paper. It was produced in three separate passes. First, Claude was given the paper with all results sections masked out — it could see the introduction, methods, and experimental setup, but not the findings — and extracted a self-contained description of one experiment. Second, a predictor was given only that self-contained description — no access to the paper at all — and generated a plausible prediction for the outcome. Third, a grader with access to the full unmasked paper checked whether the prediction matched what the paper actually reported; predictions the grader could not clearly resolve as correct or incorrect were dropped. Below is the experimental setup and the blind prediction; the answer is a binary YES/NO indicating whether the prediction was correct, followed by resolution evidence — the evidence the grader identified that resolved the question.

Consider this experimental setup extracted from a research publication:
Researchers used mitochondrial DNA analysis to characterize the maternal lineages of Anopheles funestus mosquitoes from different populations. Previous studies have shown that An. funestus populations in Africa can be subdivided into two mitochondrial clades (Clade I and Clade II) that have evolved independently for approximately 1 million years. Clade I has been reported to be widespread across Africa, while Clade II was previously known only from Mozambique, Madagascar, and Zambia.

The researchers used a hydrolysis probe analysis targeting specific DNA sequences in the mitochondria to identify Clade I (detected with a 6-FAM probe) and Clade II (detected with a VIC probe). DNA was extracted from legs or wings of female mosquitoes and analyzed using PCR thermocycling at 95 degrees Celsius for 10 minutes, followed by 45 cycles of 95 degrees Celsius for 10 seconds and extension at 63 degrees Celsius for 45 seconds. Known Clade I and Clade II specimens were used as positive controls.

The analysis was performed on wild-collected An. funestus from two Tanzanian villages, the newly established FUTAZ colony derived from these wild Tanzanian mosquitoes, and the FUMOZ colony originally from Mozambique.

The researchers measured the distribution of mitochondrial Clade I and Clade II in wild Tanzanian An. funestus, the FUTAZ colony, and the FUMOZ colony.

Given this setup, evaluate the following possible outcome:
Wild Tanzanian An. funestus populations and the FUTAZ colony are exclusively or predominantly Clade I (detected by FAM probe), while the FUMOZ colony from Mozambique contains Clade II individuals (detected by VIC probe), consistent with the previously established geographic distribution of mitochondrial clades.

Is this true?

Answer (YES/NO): YES